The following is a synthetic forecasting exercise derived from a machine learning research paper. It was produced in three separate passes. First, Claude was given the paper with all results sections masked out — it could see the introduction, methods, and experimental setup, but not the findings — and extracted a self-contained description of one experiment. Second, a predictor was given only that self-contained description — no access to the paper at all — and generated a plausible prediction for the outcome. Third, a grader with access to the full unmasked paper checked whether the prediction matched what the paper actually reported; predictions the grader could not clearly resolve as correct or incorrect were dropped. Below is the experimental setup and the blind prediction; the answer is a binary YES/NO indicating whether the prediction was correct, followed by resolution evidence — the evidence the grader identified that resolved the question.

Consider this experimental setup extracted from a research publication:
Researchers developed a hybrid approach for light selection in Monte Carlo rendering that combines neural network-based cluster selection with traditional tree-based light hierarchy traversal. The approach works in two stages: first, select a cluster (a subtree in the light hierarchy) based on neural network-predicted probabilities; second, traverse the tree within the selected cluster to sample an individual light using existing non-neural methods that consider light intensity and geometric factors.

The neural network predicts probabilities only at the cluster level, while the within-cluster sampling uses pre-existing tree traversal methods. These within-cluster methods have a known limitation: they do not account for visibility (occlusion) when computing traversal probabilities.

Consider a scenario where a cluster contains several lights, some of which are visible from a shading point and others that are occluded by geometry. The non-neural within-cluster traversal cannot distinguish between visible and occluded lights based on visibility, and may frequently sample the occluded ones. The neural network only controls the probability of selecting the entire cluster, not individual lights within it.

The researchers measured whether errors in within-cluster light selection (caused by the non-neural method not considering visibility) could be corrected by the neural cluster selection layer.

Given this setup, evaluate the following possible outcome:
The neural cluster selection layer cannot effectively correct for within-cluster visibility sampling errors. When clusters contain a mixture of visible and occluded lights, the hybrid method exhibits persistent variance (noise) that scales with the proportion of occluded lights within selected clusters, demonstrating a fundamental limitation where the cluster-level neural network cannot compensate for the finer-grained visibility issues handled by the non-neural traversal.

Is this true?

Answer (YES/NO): NO